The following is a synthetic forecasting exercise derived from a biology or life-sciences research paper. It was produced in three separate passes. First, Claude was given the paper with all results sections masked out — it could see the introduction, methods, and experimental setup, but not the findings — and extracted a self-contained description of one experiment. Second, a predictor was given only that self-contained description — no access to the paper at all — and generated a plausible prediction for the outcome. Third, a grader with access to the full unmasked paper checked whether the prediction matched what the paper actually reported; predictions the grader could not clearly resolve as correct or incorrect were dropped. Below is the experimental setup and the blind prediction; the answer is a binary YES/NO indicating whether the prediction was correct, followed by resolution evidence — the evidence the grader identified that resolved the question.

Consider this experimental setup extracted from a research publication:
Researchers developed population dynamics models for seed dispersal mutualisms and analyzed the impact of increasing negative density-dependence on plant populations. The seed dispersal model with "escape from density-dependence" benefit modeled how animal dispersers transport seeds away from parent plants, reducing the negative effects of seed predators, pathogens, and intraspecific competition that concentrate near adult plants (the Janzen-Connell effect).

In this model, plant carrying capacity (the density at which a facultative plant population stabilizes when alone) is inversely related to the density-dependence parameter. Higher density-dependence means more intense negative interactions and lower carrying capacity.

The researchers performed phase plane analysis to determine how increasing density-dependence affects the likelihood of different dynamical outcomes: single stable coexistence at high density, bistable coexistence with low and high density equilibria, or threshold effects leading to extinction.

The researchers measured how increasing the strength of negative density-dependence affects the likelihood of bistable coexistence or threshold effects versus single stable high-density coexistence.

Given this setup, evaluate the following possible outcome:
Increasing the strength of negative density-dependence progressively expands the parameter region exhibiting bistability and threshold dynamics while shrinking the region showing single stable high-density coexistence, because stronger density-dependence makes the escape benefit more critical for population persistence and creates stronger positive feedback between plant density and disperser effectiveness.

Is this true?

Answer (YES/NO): YES